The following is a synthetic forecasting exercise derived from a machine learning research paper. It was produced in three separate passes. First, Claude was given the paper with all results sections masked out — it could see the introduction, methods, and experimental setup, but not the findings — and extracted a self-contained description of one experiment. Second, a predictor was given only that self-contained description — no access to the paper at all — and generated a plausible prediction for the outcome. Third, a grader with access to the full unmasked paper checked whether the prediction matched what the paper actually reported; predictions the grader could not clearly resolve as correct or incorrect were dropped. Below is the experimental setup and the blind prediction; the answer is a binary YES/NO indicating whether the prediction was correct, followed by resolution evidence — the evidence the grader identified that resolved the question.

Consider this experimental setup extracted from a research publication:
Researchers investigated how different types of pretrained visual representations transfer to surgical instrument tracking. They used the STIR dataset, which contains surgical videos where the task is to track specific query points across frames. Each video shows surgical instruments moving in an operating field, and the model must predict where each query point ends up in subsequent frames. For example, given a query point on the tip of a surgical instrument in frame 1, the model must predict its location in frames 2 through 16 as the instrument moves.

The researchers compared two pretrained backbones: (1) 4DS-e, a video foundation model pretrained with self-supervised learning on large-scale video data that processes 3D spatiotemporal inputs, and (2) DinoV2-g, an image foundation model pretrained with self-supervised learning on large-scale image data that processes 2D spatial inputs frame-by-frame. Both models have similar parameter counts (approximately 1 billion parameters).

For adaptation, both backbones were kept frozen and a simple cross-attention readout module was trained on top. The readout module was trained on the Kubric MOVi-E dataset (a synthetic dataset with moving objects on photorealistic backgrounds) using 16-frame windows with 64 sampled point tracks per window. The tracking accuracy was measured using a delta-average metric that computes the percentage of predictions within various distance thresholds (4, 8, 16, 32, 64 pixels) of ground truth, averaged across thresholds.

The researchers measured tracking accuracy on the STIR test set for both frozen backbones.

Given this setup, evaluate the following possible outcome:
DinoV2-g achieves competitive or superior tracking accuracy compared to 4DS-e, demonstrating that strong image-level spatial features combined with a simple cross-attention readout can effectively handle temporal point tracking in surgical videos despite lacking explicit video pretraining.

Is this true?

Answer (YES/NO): NO